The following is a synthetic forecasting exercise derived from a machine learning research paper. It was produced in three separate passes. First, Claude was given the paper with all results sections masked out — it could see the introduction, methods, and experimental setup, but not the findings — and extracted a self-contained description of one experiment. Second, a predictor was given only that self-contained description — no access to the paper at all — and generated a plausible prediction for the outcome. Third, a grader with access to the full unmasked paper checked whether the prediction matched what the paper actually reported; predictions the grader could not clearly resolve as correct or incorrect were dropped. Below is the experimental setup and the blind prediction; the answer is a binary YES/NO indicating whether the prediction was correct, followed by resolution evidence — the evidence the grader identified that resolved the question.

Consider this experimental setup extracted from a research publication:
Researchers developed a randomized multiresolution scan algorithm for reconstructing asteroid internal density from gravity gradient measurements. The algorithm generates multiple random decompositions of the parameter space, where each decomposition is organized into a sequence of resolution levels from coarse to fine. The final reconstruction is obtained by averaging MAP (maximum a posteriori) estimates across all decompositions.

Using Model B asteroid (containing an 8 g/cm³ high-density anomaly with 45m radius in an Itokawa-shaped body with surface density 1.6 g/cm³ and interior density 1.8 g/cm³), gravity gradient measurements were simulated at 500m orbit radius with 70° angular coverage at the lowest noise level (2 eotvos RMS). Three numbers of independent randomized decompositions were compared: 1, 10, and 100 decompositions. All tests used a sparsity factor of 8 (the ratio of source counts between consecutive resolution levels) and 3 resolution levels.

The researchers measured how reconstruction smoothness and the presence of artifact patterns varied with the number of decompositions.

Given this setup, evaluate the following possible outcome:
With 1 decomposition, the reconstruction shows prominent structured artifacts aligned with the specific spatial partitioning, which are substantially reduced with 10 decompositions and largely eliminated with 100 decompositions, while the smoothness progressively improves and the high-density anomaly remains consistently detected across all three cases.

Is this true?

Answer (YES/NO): NO